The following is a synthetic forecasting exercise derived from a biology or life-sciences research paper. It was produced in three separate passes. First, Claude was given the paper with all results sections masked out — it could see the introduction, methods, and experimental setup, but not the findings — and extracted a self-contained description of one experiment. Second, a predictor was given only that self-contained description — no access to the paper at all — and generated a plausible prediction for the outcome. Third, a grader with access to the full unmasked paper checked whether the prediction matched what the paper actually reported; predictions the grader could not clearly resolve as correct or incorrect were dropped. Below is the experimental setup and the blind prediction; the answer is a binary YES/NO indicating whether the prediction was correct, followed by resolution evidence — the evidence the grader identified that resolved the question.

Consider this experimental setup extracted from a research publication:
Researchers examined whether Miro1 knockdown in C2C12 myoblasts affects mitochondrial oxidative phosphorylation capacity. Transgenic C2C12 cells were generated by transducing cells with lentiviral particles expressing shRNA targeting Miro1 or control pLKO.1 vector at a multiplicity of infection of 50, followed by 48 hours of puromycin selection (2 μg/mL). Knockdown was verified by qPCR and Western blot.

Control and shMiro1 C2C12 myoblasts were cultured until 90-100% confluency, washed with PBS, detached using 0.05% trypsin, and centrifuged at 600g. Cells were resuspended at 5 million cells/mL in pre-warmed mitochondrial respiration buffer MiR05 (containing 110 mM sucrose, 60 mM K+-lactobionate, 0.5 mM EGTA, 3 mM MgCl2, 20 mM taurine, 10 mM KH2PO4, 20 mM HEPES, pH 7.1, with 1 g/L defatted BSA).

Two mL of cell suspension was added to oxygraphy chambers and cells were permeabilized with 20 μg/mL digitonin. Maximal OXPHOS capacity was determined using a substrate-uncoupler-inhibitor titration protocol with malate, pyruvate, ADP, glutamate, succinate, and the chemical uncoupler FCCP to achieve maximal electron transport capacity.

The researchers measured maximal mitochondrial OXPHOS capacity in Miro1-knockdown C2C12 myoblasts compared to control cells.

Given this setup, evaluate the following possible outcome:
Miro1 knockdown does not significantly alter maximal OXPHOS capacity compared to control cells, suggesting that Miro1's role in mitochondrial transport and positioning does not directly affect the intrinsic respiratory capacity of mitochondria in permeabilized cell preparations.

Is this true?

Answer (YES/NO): NO